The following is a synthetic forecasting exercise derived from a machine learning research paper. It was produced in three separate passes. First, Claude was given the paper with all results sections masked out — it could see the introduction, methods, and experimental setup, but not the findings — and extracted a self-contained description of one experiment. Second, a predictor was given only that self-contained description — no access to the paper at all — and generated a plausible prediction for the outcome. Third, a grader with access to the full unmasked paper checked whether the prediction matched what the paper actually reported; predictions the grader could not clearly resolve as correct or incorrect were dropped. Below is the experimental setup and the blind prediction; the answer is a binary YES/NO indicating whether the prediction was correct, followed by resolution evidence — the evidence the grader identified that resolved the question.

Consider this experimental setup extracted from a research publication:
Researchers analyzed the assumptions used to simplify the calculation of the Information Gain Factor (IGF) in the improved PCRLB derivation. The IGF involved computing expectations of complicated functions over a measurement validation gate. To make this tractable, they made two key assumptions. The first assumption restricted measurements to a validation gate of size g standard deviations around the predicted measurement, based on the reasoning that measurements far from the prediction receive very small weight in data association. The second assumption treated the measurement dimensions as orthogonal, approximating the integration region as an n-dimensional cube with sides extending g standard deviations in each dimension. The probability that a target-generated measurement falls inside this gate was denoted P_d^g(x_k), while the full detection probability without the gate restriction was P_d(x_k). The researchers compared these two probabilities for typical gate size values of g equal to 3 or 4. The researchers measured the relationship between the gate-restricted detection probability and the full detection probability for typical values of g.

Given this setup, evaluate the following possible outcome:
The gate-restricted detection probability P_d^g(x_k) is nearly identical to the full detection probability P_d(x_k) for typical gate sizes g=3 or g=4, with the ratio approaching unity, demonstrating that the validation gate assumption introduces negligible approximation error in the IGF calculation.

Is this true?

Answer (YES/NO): YES